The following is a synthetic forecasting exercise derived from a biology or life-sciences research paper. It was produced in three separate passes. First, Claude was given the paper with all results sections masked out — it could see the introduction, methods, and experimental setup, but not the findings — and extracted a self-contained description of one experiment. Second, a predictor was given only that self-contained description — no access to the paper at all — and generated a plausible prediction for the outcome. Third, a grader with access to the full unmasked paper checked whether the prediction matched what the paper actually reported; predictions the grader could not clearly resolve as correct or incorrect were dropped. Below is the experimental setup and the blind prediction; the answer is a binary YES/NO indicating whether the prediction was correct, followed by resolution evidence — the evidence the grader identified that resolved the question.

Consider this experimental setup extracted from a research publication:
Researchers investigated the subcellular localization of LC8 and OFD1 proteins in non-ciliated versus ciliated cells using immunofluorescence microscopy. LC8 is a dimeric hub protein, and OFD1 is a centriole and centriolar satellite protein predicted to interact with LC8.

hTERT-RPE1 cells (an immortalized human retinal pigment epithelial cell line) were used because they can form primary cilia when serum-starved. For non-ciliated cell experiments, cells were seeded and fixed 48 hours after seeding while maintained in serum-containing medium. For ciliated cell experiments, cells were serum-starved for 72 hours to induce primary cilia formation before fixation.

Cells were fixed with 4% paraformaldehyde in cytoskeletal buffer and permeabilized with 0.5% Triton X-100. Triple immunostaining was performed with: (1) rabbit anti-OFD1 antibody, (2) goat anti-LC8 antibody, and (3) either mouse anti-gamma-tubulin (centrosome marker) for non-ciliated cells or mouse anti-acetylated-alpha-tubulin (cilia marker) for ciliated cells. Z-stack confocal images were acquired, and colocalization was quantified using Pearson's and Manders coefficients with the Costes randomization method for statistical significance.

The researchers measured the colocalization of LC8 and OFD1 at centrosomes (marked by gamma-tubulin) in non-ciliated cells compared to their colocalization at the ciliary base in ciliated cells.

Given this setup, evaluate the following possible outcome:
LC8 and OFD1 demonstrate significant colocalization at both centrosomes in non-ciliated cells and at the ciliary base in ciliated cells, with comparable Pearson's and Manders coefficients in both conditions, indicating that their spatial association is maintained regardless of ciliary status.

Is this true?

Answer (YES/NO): NO